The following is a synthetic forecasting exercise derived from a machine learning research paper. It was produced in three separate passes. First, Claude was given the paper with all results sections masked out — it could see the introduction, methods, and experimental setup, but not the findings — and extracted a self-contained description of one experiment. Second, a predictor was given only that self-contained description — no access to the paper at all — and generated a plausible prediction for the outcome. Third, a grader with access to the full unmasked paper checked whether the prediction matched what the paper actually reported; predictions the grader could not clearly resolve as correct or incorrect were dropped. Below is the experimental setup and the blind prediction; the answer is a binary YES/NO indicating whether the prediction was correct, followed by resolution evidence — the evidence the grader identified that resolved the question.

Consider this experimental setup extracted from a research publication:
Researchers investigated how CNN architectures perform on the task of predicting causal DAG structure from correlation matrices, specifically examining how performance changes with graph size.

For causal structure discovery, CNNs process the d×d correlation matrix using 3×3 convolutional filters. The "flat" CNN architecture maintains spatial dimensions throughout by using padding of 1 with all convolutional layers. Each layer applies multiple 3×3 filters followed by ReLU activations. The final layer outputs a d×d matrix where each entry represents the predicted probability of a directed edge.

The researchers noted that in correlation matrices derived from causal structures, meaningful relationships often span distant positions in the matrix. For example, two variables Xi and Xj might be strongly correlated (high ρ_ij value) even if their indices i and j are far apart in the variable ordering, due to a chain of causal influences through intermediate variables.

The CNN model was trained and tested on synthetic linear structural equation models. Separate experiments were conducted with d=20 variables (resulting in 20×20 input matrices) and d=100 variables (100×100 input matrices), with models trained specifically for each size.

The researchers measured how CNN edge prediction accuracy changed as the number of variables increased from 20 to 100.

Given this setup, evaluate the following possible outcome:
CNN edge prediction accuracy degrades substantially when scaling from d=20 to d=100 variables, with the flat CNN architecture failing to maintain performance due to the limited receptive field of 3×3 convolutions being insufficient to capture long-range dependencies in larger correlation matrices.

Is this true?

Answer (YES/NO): YES